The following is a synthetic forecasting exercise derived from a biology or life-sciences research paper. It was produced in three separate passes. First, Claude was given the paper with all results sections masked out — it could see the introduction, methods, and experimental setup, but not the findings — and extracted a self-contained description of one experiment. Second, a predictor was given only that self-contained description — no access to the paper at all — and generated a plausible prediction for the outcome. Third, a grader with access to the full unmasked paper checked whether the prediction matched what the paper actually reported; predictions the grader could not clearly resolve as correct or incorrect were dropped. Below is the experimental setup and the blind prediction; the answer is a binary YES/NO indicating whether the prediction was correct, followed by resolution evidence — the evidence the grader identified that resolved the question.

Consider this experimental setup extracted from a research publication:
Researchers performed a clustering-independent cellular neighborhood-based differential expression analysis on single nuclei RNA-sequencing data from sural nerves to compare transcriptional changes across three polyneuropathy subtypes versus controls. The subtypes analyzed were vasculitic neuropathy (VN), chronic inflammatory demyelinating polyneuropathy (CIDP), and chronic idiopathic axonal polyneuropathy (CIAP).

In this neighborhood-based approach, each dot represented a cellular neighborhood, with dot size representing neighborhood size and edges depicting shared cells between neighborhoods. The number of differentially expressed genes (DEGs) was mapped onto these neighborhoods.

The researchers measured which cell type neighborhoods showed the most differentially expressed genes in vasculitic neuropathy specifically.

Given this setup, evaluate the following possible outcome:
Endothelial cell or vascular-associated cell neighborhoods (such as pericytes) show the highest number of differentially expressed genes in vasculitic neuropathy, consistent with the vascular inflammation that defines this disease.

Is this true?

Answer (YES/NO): YES